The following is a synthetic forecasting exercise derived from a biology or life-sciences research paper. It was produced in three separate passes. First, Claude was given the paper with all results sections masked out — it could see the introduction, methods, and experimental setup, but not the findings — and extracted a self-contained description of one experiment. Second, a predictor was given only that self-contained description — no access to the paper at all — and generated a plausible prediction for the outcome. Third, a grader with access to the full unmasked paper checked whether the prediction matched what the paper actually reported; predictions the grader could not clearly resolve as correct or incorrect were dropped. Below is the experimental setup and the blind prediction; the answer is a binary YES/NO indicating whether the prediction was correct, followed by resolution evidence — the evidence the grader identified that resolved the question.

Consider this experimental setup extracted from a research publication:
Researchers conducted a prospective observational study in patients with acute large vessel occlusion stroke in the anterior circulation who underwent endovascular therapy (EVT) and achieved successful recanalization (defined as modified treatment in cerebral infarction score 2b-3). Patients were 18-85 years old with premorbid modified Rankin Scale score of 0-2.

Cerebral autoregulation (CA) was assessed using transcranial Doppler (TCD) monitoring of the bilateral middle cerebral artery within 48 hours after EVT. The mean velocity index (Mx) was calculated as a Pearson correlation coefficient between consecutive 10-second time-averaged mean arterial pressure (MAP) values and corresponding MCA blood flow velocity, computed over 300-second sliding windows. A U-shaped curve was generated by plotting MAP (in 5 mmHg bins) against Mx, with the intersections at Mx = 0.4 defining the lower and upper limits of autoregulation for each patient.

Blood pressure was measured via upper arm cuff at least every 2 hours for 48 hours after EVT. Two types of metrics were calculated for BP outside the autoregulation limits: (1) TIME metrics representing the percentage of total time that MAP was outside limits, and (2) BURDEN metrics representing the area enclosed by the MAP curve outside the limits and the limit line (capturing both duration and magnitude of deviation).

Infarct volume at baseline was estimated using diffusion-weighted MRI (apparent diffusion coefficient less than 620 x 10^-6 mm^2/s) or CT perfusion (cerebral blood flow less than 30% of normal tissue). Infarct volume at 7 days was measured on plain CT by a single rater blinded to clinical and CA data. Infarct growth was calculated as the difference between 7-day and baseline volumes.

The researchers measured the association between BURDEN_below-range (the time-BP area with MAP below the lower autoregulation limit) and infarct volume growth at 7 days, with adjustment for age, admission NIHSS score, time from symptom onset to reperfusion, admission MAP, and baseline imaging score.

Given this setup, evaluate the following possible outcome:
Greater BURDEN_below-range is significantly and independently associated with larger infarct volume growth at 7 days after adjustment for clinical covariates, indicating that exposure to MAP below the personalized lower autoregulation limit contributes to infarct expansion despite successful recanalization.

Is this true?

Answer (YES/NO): YES